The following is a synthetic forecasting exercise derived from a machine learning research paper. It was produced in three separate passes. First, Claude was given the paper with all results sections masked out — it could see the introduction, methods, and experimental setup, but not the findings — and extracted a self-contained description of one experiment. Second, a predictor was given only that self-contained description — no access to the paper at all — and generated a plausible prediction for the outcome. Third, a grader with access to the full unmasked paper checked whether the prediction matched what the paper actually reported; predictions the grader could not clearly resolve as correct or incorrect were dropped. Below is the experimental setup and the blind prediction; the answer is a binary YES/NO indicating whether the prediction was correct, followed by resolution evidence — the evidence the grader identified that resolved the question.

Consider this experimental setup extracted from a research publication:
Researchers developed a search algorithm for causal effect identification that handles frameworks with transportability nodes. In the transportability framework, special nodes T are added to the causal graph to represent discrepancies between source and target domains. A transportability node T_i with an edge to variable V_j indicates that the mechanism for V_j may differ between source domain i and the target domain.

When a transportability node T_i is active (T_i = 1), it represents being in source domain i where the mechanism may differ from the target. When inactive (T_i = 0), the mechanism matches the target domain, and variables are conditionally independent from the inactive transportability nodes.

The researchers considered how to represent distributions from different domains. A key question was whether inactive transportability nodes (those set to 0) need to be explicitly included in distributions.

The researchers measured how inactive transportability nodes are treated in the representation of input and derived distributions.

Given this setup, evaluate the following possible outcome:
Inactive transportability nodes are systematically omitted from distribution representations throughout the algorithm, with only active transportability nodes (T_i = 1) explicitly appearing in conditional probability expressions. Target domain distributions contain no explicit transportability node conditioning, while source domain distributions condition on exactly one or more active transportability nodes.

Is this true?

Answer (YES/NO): YES